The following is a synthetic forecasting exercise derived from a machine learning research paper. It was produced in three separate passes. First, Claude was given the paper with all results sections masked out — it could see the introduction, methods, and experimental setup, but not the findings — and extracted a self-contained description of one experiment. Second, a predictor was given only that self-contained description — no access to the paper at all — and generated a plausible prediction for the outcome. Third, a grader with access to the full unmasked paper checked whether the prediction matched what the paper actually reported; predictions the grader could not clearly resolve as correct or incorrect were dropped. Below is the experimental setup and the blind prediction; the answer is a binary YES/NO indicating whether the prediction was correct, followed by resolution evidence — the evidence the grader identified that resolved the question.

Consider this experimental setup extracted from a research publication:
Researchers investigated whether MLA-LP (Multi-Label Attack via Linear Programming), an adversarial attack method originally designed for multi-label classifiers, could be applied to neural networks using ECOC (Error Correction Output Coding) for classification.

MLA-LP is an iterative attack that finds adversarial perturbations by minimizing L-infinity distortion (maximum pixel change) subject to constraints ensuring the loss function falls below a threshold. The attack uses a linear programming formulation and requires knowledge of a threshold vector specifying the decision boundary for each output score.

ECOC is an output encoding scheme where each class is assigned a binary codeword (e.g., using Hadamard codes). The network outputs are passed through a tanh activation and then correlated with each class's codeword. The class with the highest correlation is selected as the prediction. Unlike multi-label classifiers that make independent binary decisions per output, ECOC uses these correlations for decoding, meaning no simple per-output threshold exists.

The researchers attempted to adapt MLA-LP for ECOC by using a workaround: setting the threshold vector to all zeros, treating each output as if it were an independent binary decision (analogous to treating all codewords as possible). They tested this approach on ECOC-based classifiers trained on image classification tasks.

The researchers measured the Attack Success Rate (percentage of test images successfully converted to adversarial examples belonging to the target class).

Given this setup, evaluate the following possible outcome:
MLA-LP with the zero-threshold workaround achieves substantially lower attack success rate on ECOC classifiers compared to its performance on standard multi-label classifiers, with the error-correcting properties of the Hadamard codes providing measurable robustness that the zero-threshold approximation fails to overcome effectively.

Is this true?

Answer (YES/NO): NO